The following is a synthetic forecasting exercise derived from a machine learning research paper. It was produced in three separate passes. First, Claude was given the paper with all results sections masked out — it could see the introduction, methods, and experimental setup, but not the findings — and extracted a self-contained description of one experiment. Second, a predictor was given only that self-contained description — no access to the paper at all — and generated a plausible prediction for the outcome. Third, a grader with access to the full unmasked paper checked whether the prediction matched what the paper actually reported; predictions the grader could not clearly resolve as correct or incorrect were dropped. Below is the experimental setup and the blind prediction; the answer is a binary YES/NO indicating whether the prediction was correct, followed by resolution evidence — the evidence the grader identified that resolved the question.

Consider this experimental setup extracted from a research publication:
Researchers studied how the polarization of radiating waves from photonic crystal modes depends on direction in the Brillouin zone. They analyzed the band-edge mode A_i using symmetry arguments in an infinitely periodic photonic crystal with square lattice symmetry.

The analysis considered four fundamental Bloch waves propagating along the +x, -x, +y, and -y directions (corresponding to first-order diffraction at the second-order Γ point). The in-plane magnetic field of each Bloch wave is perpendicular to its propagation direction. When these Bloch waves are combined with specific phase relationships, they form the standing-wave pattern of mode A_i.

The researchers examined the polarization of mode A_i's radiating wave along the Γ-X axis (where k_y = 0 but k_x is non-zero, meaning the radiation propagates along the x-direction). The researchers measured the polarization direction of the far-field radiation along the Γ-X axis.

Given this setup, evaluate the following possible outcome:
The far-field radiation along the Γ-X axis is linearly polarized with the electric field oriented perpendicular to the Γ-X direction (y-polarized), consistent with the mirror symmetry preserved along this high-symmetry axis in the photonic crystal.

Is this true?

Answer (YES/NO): NO